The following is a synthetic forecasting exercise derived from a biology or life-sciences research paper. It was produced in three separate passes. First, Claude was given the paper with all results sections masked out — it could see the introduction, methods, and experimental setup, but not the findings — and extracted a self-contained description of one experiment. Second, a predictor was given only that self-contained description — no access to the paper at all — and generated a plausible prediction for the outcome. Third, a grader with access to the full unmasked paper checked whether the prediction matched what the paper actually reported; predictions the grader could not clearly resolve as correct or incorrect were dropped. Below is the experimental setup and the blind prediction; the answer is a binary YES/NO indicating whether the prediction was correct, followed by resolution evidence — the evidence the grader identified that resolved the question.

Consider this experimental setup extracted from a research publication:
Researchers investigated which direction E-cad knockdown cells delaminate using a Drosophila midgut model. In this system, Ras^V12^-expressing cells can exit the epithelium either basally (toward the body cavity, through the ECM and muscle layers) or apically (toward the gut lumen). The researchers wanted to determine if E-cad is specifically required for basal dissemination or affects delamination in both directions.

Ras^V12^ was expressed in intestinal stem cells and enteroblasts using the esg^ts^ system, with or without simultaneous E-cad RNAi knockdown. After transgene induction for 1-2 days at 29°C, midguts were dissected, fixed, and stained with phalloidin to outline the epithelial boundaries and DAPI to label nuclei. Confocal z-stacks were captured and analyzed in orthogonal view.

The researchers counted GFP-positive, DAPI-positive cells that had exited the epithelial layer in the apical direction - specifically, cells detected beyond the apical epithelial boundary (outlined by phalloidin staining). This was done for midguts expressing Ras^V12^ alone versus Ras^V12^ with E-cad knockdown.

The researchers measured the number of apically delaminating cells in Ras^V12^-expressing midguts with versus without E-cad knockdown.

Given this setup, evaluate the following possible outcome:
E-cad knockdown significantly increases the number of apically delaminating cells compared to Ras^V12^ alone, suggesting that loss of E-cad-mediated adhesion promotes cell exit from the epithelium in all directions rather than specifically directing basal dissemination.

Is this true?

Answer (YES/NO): NO